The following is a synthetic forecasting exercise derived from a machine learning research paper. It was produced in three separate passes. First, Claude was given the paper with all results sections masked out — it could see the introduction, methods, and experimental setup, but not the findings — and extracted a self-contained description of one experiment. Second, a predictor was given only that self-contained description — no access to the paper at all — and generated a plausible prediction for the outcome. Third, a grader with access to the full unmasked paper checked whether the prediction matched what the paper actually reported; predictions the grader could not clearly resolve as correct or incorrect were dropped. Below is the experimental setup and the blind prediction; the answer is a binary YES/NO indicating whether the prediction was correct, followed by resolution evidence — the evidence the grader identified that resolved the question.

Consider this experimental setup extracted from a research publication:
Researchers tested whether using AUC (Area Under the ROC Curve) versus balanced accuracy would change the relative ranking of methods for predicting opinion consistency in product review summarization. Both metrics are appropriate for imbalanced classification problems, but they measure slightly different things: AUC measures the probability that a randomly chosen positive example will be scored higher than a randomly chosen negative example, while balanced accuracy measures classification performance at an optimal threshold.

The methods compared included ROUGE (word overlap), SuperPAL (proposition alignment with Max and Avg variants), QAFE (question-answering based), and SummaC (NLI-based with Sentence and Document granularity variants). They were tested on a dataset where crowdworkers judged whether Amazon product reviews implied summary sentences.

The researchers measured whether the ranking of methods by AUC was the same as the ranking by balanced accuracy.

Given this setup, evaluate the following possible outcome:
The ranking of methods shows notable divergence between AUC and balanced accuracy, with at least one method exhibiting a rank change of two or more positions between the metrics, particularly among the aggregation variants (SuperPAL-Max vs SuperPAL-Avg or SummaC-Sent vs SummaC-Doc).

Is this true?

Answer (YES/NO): NO